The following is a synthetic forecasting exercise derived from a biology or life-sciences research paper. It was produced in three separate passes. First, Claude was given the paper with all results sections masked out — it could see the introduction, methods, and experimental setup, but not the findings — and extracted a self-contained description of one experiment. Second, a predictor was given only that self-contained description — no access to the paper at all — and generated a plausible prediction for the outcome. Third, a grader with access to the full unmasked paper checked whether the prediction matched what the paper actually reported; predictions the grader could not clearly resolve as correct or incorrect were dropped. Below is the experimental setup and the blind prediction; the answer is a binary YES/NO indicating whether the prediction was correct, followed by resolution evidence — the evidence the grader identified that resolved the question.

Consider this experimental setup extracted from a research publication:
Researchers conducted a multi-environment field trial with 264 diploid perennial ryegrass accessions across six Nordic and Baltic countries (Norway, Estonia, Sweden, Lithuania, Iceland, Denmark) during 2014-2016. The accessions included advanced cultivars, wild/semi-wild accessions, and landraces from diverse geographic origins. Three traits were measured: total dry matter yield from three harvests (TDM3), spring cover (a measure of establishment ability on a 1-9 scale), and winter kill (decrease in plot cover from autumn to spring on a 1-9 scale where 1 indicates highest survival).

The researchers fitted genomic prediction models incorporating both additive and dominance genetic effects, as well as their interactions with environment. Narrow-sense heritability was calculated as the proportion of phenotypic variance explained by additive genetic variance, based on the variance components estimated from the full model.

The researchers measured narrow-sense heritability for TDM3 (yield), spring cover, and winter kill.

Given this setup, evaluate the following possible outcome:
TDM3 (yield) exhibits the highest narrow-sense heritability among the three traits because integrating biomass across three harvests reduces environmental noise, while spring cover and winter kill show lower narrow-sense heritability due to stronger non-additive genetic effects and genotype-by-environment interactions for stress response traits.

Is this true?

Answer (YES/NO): NO